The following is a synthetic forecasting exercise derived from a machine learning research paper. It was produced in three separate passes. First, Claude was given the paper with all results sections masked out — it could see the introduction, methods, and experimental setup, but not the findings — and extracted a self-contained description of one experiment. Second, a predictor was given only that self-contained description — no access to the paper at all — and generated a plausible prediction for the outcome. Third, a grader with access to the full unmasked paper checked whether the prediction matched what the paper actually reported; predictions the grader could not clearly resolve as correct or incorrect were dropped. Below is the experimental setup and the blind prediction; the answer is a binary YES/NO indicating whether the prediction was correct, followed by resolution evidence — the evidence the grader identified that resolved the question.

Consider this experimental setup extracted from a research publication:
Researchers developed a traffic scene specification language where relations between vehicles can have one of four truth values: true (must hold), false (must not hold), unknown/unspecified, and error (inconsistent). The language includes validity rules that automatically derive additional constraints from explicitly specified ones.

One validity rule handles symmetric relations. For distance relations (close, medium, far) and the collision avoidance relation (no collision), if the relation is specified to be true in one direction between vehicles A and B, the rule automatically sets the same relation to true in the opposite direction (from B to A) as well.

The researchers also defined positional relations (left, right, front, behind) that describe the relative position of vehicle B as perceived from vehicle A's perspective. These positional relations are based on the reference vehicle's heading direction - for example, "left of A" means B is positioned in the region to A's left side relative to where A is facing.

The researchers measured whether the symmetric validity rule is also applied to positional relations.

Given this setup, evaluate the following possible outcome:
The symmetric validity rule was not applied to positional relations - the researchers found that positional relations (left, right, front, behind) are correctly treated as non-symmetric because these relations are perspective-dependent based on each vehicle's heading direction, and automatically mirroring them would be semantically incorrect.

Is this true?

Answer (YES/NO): YES